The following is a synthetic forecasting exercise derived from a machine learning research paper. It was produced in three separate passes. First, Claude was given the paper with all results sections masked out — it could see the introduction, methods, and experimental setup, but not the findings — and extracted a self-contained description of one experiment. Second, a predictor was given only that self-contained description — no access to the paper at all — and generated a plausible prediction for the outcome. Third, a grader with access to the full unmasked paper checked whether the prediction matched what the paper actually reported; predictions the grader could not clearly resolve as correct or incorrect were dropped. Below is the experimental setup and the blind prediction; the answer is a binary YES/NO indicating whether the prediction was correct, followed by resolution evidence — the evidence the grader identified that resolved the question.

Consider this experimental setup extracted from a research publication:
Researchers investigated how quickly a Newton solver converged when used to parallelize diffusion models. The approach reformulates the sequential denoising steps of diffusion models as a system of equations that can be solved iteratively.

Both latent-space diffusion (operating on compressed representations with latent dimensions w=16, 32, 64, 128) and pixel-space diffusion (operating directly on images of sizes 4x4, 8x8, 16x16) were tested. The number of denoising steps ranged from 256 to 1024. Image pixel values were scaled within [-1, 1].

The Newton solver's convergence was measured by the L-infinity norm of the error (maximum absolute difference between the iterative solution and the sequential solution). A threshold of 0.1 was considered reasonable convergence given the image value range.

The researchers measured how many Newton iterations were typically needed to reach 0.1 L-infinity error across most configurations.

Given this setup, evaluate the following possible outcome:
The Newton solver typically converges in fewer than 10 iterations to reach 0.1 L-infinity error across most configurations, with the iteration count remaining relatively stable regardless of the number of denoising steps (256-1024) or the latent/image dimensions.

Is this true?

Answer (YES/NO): NO